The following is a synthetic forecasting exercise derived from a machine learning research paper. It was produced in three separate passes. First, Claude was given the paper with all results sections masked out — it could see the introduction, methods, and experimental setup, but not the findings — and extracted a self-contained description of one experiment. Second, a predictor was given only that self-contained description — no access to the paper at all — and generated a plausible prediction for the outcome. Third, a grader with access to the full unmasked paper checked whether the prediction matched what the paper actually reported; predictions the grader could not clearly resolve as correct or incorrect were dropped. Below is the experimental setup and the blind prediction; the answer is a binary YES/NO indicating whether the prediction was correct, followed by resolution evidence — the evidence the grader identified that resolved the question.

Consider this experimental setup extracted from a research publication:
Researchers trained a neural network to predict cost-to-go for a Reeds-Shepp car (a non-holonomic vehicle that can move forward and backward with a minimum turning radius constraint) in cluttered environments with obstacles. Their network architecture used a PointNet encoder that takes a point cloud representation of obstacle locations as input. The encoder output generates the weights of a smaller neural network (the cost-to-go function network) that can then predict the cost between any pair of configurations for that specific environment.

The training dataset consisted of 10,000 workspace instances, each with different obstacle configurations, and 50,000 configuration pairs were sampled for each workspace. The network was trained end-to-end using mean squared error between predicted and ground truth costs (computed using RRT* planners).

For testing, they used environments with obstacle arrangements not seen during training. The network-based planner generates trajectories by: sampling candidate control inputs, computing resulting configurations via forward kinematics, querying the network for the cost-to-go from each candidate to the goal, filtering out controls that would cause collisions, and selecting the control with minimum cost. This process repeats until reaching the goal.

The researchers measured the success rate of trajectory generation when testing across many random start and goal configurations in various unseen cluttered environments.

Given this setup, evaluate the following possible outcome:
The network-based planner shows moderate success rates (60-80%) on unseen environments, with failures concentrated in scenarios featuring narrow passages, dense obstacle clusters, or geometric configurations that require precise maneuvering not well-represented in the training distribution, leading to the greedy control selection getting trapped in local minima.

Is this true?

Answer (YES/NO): NO